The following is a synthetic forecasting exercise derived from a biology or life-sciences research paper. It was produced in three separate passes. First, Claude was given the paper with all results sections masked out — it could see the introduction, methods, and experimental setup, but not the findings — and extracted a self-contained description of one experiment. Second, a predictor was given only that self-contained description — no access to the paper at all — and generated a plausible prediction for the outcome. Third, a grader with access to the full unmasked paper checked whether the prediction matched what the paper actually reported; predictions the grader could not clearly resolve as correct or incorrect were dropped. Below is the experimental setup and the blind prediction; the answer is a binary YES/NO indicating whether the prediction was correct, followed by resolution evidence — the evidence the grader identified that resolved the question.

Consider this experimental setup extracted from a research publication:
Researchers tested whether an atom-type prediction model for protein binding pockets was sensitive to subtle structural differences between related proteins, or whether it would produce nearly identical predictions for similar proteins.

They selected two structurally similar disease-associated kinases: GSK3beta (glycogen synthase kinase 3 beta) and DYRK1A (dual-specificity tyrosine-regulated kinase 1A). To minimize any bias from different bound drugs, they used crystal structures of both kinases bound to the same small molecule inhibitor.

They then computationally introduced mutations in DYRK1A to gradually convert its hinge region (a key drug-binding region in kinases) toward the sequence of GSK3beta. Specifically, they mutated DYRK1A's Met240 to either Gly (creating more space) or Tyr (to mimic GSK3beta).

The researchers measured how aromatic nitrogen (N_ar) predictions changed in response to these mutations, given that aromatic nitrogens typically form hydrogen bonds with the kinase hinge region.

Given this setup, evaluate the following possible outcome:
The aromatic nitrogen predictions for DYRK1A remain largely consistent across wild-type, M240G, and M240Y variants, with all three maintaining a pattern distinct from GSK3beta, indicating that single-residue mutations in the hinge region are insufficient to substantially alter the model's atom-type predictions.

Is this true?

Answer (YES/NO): NO